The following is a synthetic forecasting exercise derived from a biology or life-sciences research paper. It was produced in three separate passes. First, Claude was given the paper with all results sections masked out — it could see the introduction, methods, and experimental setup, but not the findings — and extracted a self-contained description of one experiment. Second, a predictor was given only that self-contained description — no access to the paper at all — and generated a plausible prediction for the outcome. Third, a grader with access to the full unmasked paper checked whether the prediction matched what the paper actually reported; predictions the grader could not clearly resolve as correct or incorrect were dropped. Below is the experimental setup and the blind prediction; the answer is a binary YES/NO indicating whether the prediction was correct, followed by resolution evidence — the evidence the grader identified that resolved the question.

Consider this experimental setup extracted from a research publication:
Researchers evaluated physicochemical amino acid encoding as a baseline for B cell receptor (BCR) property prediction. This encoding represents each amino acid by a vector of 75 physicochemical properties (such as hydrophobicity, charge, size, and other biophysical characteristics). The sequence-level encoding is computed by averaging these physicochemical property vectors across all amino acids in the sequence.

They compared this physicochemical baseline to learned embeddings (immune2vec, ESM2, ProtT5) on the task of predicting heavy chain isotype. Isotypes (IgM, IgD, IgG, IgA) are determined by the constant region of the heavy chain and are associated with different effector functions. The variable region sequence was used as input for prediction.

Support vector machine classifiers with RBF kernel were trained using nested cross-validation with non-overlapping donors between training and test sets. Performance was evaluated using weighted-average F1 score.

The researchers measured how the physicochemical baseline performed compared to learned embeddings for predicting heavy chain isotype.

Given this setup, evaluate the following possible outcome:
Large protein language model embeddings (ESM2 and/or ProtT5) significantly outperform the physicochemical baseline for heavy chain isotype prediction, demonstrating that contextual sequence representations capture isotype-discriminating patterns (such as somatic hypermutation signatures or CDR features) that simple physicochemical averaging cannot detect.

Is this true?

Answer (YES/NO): NO